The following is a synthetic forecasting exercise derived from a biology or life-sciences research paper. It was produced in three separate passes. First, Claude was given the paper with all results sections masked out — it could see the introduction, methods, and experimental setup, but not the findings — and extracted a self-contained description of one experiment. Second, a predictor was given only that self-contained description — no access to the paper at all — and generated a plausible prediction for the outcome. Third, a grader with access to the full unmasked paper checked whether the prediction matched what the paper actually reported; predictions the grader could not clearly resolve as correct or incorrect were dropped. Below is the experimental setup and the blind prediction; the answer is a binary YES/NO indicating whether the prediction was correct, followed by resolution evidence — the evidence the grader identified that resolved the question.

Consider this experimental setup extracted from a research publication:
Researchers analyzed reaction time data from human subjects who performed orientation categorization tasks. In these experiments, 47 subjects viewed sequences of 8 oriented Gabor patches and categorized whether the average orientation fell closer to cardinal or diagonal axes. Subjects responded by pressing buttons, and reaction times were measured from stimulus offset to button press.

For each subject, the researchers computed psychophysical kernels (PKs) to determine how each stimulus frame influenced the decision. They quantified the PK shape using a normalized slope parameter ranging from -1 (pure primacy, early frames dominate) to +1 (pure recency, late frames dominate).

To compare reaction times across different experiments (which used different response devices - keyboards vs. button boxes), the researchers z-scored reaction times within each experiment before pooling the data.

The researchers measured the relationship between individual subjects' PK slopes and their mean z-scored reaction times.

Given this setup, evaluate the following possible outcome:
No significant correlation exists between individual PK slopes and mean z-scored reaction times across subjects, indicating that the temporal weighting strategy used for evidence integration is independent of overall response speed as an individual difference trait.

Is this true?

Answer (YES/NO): NO